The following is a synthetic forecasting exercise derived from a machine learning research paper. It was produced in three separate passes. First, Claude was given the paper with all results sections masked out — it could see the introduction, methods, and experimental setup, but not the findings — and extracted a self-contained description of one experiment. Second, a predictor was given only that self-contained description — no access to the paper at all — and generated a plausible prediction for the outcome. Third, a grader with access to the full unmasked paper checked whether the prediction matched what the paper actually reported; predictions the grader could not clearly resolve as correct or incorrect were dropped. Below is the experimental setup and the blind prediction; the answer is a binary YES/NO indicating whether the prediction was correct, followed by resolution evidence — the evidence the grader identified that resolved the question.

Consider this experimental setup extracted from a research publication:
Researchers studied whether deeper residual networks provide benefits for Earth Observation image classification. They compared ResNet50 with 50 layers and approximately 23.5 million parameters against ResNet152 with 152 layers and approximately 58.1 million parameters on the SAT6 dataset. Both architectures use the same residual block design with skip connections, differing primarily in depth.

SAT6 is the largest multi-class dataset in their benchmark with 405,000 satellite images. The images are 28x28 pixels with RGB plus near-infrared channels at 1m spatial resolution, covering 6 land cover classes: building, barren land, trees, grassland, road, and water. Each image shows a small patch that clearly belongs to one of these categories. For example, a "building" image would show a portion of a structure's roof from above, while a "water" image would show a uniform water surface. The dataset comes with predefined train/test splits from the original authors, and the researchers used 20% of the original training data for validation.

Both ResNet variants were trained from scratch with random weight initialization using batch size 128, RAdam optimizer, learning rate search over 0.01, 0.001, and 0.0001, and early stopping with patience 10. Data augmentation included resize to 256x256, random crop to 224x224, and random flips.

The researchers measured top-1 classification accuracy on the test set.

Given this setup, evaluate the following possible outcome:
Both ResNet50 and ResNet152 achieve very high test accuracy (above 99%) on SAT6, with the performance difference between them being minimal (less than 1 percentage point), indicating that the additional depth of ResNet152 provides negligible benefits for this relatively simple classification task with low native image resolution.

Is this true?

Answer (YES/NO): YES